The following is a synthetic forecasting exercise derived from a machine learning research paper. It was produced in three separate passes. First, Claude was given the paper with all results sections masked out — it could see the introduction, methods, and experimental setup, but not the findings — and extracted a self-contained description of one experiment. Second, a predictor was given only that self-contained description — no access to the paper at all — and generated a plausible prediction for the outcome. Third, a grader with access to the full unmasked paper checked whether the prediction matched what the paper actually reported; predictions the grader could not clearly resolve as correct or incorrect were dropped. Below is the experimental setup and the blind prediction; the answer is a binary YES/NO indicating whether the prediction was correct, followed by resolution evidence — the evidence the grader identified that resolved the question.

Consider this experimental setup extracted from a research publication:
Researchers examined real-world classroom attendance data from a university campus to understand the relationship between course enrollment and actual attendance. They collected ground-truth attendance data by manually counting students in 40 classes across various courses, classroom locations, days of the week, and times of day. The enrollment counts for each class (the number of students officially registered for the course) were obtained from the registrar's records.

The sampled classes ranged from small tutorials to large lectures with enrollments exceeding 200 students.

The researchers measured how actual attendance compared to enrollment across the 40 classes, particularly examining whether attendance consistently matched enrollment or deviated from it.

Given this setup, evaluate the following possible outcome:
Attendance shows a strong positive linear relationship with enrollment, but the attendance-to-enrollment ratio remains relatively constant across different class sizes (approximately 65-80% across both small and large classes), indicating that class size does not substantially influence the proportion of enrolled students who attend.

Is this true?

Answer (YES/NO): NO